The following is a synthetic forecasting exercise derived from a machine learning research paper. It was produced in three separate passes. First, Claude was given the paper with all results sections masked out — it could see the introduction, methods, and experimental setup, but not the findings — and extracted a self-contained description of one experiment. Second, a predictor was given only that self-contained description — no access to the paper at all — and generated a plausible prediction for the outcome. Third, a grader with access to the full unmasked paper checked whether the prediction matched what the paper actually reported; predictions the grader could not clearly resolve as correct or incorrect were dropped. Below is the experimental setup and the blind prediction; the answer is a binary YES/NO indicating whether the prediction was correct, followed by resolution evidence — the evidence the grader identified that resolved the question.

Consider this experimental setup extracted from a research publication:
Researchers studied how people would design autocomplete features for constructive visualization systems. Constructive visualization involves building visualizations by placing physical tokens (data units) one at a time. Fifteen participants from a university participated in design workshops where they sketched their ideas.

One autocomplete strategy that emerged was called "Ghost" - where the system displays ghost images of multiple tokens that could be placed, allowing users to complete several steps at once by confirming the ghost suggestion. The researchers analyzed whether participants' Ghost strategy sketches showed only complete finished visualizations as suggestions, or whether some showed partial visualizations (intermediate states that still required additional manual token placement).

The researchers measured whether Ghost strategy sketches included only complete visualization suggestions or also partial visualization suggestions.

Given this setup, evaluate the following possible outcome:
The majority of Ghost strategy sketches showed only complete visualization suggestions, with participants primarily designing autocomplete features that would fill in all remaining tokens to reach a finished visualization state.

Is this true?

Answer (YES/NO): NO